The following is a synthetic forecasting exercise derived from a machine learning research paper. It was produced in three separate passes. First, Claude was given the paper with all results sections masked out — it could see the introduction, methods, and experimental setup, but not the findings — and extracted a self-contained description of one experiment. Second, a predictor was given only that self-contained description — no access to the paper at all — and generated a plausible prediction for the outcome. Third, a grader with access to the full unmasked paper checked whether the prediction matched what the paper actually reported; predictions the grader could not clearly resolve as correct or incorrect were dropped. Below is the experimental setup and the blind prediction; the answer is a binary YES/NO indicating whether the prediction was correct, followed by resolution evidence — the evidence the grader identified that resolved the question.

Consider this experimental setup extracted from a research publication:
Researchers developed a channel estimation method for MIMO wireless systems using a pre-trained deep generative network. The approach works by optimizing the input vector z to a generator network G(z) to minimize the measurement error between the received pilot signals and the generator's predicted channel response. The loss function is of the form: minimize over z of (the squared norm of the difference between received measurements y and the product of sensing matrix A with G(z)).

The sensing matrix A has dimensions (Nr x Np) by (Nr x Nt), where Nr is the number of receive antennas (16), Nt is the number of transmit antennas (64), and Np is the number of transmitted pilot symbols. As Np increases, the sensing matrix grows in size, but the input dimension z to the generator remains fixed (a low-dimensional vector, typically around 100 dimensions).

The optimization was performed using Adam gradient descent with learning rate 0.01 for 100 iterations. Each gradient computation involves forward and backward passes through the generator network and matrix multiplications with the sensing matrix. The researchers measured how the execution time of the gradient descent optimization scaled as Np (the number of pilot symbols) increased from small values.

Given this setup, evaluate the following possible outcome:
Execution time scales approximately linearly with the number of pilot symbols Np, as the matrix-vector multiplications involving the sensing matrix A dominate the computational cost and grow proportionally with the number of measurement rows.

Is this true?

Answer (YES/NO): NO